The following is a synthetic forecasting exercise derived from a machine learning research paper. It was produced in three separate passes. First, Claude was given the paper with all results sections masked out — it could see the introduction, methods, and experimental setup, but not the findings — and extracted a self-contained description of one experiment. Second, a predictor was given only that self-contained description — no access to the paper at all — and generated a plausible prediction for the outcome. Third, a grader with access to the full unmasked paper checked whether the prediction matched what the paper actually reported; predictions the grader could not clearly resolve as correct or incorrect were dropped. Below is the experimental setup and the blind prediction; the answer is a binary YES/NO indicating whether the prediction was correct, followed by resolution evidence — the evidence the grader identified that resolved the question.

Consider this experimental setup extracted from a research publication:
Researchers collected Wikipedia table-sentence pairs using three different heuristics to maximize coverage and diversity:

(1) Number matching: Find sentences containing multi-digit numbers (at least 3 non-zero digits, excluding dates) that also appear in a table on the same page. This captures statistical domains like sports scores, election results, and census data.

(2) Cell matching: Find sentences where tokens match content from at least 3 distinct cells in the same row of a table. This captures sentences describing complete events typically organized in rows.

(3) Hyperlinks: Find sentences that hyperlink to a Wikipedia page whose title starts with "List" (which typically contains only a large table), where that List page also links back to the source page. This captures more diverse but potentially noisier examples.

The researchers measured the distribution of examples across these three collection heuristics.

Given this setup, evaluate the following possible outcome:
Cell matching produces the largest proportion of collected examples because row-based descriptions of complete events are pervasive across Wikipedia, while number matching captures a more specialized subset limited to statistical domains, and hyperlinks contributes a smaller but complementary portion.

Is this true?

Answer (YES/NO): NO